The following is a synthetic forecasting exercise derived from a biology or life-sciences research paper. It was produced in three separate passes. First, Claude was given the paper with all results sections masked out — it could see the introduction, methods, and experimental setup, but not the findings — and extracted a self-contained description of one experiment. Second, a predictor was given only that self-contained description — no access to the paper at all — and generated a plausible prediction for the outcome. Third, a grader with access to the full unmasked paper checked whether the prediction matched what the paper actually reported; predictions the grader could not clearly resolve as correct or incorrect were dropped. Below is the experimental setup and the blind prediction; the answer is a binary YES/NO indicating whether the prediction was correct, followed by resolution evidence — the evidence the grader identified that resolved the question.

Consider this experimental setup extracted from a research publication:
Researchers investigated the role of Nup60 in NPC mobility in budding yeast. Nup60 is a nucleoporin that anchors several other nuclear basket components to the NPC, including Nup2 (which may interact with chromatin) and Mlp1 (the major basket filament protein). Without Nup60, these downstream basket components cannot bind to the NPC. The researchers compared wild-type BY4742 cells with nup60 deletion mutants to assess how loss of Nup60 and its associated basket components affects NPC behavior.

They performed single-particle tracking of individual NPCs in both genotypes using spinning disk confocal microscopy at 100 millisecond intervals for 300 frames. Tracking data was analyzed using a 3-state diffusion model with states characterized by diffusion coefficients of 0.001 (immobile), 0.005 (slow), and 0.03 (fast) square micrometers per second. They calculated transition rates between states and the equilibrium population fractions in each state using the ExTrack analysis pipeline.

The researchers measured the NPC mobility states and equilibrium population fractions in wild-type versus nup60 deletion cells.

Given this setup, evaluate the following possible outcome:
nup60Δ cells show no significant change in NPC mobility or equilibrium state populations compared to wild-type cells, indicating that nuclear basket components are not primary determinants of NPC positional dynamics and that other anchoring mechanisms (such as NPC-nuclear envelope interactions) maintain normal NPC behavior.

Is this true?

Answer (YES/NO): NO